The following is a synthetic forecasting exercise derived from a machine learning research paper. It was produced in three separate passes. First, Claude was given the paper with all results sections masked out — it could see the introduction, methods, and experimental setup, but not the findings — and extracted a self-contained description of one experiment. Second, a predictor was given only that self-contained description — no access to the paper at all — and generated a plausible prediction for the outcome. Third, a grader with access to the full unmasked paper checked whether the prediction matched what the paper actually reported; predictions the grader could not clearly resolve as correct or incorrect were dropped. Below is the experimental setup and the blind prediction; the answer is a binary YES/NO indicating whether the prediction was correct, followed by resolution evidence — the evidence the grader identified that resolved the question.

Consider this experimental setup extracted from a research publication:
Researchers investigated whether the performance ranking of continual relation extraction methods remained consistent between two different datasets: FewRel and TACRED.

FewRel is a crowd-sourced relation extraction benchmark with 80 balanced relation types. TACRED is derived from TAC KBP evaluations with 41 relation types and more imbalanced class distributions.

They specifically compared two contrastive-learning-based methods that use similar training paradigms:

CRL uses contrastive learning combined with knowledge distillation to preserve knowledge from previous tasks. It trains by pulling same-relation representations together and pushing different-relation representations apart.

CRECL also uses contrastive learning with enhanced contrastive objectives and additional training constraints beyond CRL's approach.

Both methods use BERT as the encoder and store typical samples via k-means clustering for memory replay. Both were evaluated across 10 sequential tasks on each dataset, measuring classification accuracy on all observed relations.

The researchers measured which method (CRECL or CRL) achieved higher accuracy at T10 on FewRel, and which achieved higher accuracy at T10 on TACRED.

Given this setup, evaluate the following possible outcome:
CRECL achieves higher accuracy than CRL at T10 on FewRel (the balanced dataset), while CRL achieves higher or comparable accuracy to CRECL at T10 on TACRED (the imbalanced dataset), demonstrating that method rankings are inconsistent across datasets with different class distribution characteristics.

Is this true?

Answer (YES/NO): NO